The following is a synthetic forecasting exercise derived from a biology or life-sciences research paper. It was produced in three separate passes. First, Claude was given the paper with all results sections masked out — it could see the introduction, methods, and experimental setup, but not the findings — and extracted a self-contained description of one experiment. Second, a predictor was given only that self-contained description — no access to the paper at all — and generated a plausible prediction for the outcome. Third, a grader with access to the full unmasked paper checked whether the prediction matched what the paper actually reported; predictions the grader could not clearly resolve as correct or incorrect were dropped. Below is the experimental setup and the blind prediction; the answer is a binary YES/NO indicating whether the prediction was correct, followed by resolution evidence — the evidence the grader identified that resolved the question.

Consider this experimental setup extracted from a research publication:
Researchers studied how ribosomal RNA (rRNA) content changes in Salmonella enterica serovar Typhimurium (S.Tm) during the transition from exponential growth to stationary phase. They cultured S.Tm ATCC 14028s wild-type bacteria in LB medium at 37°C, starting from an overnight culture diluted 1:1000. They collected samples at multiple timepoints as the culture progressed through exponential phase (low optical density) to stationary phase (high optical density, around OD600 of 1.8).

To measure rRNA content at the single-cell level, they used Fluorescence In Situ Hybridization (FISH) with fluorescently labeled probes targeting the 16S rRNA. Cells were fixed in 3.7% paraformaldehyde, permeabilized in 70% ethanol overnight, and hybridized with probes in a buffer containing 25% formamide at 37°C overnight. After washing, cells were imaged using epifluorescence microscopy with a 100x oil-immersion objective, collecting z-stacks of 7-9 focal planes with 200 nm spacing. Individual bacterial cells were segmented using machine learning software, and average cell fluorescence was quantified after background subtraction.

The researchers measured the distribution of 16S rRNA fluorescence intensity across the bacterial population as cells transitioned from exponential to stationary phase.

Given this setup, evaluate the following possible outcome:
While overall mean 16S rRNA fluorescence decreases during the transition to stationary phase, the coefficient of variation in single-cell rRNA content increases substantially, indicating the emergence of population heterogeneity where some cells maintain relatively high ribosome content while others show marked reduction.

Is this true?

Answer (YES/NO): YES